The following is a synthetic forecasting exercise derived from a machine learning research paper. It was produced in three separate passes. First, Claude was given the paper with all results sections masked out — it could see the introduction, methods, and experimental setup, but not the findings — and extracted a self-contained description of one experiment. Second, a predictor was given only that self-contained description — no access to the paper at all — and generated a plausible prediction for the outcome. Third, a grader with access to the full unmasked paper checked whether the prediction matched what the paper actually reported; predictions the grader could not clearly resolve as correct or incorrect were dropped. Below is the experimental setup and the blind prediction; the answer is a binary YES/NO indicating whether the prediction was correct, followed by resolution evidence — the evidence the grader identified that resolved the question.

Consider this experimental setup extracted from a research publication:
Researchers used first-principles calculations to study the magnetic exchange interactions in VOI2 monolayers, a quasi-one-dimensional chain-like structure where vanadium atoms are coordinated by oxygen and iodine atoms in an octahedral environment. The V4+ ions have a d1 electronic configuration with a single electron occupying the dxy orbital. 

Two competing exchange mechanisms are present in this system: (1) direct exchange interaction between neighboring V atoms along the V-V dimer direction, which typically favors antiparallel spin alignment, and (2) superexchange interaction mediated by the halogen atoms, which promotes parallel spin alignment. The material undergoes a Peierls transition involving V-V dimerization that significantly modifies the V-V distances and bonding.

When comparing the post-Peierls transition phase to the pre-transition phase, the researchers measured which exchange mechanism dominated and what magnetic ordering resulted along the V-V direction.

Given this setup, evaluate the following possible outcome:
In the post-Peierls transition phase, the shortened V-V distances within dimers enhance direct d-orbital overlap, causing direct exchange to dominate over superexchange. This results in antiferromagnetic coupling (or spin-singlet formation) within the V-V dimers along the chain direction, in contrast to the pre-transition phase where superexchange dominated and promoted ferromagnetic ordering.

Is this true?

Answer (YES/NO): YES